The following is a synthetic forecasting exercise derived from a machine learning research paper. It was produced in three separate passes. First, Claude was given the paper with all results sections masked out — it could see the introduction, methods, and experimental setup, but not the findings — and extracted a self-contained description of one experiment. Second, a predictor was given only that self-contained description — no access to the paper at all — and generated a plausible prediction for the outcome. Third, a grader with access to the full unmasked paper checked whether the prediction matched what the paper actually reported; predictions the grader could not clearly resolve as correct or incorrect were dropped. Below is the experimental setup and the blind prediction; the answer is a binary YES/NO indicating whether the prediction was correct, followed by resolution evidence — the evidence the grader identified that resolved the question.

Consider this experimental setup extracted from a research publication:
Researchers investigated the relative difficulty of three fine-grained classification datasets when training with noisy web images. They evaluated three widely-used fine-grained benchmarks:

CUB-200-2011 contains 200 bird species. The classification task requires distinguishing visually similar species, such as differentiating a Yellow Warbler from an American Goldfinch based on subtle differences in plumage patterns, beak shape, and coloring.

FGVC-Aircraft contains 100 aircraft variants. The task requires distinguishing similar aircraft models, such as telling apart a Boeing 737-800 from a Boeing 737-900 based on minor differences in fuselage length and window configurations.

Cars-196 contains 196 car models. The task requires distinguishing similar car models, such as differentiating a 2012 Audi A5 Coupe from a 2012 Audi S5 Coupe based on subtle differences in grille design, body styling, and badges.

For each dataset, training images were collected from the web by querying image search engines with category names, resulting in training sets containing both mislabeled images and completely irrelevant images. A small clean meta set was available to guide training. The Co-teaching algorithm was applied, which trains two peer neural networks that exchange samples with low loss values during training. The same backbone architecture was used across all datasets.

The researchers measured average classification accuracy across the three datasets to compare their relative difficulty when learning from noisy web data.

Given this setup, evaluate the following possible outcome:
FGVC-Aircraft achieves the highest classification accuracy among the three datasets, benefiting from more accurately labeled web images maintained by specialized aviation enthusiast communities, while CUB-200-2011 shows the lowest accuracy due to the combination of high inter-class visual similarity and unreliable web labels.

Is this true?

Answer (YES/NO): NO